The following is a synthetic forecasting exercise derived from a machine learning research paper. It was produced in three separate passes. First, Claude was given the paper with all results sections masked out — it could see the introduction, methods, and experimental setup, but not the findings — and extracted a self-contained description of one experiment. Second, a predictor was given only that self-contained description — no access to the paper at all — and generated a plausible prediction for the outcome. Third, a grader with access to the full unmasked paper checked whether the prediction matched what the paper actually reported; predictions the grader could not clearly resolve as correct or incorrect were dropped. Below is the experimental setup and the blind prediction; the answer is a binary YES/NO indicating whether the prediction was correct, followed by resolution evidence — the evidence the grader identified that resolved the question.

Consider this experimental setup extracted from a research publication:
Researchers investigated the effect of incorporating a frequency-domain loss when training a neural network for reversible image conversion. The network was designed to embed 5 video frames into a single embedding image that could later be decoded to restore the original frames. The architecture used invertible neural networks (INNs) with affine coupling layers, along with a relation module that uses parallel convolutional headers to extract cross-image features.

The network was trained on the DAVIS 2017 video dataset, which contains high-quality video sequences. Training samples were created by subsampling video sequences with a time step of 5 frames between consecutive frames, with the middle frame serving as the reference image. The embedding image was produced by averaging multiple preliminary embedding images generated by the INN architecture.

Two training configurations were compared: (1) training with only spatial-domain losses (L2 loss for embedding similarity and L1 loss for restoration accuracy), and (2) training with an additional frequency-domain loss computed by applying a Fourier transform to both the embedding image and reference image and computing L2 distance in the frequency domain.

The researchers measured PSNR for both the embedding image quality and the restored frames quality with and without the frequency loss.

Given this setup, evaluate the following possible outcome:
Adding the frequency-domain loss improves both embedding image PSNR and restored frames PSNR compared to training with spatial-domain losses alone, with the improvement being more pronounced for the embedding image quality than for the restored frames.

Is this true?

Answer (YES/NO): NO